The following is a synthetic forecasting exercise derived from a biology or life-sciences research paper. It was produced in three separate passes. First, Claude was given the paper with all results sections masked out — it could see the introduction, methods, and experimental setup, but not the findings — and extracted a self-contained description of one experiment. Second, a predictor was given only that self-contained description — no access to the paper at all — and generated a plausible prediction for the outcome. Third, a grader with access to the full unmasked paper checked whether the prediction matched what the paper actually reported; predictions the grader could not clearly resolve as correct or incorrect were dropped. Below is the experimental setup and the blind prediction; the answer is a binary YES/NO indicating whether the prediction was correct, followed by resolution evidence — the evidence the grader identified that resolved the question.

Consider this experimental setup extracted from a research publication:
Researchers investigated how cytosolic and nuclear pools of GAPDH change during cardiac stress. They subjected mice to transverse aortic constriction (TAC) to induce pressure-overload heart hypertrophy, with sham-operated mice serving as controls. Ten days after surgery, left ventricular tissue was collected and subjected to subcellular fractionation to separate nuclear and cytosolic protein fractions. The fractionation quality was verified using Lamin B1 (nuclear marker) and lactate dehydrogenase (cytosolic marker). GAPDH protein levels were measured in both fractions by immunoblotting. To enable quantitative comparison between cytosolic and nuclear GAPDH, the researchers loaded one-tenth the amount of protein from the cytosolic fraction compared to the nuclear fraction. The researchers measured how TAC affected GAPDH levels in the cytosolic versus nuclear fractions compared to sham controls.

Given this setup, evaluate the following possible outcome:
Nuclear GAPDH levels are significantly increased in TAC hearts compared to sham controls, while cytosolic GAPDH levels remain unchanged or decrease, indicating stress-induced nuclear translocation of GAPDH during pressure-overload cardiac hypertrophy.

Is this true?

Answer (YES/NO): YES